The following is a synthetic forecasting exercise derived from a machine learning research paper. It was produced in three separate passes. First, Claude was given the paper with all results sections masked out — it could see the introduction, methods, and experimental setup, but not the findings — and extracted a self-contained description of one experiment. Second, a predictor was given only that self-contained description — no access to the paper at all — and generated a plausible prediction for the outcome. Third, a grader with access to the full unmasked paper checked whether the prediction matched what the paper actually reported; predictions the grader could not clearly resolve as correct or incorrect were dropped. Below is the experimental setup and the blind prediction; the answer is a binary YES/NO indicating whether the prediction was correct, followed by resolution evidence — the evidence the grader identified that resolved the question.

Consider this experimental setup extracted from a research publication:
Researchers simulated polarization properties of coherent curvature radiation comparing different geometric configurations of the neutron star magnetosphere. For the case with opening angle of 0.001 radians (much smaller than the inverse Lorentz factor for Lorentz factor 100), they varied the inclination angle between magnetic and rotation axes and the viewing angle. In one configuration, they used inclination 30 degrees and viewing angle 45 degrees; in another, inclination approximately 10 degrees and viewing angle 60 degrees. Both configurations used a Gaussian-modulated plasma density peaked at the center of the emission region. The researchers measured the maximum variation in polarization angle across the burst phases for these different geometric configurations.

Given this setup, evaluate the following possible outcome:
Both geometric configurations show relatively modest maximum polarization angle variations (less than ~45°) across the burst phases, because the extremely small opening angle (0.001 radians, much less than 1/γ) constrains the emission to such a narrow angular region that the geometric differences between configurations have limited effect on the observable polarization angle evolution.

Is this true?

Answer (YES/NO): YES